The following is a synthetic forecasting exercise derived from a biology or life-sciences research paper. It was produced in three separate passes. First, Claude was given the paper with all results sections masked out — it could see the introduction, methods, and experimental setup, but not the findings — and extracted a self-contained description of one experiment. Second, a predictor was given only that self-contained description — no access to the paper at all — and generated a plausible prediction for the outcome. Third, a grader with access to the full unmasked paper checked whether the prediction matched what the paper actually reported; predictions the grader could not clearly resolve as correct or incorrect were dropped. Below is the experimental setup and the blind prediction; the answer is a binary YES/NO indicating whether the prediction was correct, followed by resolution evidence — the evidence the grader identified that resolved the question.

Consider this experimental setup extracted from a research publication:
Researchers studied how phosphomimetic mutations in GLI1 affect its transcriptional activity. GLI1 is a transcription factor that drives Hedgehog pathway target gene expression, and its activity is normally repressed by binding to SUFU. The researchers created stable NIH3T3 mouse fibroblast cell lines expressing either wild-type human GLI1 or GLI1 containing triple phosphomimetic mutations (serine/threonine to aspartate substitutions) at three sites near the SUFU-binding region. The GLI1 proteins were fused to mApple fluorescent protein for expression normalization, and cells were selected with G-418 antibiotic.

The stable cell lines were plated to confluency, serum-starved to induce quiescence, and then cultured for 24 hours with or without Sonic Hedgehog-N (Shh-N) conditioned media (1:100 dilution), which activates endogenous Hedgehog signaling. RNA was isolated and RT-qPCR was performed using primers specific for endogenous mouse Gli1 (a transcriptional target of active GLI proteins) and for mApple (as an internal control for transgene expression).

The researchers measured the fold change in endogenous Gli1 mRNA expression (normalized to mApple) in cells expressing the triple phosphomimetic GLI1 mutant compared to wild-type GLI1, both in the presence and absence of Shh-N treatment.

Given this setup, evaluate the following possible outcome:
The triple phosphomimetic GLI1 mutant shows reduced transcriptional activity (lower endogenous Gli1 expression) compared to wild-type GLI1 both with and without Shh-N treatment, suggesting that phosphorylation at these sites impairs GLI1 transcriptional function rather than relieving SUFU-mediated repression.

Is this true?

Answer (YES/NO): NO